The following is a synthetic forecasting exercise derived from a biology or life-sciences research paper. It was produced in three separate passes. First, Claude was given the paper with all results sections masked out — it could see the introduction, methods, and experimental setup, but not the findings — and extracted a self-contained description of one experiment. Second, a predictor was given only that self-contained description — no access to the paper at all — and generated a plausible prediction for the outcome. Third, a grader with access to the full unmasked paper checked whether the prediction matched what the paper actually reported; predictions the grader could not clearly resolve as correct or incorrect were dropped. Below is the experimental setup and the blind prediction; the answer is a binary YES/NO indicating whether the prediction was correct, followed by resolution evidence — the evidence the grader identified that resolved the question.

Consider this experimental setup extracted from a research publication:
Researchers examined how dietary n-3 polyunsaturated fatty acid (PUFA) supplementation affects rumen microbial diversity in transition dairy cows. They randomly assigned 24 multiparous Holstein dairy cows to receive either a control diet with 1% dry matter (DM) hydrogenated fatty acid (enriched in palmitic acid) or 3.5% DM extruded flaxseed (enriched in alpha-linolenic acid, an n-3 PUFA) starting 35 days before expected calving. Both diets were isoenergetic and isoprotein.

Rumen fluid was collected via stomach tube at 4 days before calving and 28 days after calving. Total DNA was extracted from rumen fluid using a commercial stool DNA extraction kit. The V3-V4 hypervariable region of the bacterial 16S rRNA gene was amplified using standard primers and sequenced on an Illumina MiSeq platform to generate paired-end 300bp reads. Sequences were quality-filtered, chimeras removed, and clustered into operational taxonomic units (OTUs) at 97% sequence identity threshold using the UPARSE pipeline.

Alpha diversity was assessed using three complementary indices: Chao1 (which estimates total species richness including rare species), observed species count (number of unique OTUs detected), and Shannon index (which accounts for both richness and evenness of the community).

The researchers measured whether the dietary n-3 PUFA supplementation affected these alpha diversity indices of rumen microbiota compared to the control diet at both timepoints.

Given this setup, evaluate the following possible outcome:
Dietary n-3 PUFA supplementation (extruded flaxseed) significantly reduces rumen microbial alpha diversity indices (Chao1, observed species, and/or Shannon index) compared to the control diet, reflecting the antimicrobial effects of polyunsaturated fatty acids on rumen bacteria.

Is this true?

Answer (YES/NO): NO